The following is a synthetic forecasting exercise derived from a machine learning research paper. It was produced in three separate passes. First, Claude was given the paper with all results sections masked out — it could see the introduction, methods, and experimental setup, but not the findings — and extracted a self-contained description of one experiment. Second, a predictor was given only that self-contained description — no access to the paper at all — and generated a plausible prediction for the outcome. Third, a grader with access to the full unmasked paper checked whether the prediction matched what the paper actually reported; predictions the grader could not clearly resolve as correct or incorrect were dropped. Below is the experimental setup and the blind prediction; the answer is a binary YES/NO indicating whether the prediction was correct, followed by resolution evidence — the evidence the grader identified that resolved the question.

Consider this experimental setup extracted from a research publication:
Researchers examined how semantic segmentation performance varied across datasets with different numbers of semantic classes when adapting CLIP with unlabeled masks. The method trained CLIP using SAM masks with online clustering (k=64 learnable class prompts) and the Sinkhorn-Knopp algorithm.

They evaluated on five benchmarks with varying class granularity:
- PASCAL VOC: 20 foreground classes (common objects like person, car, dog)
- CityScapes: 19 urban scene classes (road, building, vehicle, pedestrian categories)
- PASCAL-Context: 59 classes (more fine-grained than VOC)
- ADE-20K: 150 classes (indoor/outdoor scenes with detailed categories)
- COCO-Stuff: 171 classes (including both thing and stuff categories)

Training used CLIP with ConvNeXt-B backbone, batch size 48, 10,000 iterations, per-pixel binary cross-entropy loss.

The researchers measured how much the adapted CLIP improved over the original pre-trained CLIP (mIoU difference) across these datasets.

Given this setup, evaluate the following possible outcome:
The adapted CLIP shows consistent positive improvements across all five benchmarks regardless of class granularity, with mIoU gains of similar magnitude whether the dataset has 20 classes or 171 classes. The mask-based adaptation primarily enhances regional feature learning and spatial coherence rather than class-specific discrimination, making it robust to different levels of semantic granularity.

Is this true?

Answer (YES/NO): NO